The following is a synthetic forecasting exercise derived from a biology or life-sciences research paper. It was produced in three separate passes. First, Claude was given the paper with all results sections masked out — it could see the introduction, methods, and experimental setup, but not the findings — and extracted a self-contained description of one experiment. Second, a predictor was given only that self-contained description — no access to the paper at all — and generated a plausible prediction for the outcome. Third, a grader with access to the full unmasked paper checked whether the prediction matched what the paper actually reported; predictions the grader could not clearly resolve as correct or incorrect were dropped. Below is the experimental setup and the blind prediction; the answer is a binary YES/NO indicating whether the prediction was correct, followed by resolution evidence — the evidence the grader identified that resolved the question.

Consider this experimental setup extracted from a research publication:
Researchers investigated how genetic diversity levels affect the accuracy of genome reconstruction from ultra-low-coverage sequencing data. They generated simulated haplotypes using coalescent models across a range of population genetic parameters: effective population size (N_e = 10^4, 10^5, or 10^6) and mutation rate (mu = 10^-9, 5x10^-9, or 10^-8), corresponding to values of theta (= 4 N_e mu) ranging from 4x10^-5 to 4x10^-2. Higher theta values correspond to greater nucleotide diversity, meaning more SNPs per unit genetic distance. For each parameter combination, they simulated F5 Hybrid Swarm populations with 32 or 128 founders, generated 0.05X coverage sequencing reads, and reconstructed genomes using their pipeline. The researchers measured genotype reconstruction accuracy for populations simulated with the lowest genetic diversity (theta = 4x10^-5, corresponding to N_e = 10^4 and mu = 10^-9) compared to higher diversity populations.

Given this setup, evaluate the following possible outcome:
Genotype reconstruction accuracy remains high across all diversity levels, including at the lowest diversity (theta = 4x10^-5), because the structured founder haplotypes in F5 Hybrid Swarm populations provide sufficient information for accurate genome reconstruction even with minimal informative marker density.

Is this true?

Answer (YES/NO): NO